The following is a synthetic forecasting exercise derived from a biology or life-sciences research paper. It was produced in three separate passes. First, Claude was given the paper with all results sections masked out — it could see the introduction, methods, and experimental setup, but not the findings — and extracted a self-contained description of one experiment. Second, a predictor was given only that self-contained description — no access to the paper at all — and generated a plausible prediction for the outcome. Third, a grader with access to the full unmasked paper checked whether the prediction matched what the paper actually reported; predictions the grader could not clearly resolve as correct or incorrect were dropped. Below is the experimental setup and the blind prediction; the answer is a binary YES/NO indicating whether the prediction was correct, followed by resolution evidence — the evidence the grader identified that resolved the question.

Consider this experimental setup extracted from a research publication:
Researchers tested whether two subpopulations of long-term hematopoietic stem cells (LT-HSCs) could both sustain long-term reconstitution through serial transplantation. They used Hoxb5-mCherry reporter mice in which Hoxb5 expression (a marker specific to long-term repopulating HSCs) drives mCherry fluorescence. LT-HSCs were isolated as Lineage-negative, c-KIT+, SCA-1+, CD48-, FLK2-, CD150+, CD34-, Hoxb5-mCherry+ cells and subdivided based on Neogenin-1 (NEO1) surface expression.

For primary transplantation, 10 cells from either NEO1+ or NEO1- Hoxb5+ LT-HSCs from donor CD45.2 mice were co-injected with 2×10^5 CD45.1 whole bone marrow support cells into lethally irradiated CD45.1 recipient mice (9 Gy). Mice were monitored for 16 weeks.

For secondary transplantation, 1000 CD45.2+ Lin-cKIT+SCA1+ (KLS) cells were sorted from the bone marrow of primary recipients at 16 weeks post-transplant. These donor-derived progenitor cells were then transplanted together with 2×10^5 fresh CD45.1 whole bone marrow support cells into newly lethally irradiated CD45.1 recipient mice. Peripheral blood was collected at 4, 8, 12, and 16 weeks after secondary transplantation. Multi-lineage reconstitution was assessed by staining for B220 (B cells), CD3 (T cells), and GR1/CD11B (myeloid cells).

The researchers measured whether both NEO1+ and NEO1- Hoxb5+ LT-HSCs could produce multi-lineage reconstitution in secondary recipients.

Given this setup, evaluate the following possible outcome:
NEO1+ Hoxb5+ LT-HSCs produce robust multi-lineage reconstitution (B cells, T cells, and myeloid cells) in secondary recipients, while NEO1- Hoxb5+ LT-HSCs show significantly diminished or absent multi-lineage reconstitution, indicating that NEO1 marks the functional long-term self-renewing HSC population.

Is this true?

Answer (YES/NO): NO